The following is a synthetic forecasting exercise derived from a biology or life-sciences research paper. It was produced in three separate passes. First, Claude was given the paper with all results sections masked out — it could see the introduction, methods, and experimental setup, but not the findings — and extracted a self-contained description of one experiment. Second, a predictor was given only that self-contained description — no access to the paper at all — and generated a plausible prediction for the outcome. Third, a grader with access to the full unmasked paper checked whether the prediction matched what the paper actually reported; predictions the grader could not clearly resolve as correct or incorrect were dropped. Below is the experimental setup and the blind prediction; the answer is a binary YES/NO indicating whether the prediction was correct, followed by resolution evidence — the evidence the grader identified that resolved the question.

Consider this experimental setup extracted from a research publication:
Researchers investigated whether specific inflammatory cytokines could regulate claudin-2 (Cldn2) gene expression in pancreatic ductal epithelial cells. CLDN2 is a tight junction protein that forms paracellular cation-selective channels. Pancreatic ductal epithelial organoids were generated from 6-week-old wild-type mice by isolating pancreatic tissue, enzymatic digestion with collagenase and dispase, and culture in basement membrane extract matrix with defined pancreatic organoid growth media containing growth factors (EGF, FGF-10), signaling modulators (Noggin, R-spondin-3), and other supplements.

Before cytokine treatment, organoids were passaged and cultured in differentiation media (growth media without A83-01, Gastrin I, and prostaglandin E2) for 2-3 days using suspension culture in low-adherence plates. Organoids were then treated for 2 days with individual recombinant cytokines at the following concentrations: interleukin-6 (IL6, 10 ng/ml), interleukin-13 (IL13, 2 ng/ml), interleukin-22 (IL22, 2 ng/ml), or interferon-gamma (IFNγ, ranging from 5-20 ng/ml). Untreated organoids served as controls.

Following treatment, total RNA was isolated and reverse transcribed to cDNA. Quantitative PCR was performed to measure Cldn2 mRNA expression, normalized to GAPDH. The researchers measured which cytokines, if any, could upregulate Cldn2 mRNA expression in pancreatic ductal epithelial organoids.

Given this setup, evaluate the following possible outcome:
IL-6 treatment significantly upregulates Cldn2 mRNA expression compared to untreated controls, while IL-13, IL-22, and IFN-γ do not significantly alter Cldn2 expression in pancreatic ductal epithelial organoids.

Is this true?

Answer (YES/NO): NO